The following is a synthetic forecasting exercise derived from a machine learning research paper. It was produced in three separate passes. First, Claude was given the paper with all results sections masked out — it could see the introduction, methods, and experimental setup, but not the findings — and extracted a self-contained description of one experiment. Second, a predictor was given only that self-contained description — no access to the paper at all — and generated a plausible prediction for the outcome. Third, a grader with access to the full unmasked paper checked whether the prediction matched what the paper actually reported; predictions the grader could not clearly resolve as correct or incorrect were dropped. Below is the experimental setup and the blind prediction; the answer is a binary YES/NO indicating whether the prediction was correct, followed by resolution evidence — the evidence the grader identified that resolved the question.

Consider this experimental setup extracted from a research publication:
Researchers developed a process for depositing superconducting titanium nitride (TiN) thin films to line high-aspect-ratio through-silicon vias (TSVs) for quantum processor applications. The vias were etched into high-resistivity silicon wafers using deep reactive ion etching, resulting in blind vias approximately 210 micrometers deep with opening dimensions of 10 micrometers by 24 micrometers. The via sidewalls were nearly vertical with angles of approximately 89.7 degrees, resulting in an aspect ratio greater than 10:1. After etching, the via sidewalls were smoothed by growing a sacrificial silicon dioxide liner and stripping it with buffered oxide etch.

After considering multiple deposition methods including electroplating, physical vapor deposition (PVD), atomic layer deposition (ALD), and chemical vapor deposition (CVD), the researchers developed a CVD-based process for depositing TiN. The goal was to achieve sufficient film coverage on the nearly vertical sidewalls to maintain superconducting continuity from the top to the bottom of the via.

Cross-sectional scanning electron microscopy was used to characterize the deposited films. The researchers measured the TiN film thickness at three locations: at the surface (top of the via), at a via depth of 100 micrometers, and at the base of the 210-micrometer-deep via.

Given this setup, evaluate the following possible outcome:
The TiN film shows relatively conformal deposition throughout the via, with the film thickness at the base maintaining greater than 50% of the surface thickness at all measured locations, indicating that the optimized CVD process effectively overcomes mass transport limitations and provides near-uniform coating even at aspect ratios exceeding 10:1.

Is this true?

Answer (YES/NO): NO